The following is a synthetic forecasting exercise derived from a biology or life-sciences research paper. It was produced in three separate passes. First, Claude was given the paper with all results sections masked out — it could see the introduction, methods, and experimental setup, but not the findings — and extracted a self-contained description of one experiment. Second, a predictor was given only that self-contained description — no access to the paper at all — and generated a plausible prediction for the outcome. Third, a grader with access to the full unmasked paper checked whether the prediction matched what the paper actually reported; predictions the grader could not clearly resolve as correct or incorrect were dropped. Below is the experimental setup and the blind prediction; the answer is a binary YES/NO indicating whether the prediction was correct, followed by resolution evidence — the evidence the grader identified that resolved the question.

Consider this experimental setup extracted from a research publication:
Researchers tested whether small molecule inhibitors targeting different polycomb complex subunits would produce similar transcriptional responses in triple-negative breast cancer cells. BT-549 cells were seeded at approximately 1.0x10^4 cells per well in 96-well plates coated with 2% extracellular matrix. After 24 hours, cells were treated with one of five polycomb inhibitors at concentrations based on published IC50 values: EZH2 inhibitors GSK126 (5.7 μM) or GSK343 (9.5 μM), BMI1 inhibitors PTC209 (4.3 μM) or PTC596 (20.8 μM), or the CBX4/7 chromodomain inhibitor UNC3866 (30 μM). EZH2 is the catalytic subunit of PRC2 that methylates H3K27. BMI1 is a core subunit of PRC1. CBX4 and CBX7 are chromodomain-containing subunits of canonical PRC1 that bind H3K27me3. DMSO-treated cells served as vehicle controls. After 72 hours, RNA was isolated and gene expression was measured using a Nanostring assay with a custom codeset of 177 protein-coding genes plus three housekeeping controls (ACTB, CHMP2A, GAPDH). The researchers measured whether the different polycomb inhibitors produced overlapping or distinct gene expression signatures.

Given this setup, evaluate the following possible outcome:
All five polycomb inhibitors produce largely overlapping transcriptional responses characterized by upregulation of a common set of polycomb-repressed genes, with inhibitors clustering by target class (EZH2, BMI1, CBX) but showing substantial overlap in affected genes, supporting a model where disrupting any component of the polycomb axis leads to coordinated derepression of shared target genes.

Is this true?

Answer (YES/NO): NO